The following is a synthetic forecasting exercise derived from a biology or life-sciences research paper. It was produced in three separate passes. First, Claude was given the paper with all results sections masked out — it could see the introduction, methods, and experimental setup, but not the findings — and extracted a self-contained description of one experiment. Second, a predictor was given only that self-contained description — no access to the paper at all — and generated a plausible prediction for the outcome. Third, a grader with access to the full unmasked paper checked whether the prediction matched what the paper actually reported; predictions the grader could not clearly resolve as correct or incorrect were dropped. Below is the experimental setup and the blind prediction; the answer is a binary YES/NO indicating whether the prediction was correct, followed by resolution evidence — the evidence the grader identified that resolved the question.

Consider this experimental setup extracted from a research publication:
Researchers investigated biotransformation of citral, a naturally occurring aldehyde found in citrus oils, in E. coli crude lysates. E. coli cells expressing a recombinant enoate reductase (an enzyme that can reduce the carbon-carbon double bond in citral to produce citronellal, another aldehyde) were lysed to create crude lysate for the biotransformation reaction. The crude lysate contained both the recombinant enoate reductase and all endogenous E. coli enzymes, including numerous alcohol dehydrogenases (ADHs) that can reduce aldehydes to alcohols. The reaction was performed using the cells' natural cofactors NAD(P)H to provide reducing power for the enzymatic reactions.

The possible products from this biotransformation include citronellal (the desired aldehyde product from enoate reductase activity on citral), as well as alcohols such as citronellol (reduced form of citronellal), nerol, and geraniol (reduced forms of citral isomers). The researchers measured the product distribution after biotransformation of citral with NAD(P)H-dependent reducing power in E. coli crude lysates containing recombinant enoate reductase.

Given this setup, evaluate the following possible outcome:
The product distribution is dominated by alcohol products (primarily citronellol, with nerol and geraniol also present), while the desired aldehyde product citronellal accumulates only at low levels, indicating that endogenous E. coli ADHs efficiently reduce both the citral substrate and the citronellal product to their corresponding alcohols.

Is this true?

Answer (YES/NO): YES